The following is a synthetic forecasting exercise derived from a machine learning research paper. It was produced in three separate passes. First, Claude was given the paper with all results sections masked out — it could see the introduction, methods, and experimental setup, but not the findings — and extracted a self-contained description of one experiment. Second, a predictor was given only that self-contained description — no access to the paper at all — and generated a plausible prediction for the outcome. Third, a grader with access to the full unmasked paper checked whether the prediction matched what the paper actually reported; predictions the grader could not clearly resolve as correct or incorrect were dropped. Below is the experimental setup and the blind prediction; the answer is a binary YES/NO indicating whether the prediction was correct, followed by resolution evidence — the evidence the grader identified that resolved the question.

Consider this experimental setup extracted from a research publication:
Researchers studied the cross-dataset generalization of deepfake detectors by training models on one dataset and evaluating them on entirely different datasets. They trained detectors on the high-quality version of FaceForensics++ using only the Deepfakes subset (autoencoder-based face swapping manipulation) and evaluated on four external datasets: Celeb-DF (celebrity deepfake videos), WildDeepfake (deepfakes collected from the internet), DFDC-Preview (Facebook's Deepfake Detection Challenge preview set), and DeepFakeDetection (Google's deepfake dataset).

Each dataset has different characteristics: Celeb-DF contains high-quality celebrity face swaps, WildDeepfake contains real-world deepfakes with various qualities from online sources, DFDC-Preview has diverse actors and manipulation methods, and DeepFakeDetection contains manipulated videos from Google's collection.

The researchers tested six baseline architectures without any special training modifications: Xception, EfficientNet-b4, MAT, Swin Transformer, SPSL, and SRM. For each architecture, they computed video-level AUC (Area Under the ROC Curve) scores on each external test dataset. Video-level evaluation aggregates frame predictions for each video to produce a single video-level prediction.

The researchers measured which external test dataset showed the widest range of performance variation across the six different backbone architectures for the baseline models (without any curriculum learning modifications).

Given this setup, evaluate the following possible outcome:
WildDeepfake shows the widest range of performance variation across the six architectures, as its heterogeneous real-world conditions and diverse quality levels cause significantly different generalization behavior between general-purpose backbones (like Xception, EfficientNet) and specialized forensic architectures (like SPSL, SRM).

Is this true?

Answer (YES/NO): NO